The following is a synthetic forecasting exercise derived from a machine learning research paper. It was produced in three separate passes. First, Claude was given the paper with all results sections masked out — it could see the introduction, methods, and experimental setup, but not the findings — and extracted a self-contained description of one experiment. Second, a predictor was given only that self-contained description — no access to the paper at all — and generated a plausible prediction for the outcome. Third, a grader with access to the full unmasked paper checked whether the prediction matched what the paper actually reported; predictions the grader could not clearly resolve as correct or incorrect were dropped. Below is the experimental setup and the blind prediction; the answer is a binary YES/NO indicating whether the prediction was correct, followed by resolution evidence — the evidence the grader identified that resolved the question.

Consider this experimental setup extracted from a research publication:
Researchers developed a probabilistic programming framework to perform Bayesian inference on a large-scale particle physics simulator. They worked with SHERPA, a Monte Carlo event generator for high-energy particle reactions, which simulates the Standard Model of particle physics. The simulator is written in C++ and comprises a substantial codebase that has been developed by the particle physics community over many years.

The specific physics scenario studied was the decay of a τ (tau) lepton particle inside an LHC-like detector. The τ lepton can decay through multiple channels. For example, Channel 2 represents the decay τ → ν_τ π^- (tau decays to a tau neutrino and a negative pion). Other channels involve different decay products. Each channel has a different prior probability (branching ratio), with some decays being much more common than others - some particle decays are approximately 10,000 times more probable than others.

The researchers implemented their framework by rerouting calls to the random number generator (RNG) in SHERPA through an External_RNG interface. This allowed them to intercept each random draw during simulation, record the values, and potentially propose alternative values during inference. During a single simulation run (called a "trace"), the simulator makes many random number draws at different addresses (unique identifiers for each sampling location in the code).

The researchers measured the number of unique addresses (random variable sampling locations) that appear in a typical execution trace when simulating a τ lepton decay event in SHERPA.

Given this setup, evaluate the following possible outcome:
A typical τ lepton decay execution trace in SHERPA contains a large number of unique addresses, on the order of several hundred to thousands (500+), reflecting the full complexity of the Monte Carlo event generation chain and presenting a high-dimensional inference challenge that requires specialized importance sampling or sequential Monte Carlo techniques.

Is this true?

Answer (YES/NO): NO